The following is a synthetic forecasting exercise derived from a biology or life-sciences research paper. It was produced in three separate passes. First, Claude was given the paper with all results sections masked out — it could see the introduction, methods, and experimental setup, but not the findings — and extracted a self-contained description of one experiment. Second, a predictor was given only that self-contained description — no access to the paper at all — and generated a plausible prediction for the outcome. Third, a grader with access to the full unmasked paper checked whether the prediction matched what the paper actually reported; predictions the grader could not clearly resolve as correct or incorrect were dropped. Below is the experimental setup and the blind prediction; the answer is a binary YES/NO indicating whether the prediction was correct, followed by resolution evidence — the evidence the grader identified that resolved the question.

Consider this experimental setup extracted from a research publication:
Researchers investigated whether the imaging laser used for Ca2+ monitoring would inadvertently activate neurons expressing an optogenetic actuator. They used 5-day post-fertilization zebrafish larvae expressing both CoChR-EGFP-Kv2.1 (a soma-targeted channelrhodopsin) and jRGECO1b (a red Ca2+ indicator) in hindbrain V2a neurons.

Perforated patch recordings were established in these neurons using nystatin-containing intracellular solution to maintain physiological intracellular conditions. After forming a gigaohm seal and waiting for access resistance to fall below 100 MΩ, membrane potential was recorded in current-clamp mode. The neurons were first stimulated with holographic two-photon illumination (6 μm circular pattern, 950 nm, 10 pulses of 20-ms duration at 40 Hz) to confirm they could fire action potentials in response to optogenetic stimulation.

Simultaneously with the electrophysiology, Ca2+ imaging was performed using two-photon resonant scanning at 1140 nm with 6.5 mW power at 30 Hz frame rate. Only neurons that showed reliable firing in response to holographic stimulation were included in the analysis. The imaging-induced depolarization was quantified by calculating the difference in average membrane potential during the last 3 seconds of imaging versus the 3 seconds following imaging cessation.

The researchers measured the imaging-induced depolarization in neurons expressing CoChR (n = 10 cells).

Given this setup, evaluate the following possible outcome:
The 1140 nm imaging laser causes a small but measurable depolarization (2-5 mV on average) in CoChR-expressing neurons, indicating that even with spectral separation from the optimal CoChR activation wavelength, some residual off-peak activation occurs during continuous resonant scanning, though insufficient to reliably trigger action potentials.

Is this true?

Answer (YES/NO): NO